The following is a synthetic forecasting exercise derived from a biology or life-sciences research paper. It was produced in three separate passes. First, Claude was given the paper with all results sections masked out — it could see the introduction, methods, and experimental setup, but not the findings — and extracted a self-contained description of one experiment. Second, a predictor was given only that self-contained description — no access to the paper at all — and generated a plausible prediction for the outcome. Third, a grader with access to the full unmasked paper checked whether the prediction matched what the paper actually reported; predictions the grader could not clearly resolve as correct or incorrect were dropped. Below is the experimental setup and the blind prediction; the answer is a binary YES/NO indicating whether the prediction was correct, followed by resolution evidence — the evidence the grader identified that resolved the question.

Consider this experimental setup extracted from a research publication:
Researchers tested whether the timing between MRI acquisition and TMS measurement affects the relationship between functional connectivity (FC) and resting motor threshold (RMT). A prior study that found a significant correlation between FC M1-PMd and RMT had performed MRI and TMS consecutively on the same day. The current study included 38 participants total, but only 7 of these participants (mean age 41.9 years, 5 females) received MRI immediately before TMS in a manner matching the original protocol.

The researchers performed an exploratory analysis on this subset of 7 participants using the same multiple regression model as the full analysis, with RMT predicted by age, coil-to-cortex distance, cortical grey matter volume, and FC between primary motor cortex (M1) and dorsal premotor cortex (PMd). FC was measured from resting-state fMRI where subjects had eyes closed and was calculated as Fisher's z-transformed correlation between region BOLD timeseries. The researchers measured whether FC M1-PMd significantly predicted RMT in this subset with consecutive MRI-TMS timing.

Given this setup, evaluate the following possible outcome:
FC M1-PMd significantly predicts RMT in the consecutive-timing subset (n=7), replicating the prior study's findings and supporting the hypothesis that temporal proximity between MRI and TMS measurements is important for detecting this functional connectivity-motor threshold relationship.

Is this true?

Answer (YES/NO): NO